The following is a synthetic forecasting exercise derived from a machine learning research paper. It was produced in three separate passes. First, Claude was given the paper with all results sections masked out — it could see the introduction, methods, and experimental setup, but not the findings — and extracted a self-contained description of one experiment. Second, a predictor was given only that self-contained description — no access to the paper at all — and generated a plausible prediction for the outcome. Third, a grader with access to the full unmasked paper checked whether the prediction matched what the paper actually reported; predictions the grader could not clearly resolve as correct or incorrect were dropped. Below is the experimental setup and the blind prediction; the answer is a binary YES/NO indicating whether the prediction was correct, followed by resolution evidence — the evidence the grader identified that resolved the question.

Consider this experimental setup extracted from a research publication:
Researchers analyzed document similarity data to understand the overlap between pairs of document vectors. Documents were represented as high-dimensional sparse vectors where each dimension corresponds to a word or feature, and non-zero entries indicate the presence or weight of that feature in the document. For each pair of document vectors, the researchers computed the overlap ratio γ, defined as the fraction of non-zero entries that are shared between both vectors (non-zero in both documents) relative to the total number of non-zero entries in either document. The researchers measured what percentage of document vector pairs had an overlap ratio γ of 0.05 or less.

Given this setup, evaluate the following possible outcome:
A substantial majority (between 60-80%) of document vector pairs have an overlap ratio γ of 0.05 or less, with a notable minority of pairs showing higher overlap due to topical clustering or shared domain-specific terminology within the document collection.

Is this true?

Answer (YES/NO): NO